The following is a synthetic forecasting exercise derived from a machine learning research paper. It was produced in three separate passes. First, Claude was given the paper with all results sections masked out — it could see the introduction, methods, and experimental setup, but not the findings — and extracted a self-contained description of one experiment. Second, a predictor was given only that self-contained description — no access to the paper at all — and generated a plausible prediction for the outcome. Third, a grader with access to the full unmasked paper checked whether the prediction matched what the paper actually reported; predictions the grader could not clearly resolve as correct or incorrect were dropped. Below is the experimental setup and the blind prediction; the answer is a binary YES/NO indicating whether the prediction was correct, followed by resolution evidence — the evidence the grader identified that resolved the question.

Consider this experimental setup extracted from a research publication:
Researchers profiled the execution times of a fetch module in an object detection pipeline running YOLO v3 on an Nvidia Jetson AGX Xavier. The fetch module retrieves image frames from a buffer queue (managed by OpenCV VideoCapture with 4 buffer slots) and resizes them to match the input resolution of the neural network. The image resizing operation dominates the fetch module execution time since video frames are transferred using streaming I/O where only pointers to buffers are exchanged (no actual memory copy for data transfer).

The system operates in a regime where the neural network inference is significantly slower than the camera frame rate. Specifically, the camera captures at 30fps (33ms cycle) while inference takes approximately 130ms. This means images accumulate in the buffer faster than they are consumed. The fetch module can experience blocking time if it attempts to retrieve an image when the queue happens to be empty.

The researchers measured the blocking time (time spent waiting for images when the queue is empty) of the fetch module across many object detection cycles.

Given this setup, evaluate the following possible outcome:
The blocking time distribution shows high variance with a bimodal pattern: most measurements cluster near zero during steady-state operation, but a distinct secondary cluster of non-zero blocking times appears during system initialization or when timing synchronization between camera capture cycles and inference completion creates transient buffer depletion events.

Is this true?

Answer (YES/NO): NO